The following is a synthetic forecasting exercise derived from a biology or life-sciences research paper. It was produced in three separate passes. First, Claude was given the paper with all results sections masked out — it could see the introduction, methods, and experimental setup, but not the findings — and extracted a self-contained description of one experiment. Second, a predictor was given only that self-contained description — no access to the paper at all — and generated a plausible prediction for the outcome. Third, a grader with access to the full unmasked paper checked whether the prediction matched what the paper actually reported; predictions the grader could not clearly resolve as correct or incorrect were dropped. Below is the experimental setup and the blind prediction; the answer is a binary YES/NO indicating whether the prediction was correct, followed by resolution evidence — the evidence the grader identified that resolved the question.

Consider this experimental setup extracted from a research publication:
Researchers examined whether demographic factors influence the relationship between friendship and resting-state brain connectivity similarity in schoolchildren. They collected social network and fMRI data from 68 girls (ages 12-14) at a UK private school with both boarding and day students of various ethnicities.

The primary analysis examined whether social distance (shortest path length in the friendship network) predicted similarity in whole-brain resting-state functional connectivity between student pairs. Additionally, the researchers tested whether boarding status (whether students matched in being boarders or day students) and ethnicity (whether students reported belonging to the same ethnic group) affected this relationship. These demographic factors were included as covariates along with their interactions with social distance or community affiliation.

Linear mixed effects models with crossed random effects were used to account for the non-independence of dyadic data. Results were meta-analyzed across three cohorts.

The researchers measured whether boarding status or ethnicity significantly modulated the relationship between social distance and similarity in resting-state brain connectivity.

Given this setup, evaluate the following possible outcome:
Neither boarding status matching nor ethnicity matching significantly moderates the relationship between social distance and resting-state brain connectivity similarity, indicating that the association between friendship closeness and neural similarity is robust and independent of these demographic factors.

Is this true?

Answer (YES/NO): NO